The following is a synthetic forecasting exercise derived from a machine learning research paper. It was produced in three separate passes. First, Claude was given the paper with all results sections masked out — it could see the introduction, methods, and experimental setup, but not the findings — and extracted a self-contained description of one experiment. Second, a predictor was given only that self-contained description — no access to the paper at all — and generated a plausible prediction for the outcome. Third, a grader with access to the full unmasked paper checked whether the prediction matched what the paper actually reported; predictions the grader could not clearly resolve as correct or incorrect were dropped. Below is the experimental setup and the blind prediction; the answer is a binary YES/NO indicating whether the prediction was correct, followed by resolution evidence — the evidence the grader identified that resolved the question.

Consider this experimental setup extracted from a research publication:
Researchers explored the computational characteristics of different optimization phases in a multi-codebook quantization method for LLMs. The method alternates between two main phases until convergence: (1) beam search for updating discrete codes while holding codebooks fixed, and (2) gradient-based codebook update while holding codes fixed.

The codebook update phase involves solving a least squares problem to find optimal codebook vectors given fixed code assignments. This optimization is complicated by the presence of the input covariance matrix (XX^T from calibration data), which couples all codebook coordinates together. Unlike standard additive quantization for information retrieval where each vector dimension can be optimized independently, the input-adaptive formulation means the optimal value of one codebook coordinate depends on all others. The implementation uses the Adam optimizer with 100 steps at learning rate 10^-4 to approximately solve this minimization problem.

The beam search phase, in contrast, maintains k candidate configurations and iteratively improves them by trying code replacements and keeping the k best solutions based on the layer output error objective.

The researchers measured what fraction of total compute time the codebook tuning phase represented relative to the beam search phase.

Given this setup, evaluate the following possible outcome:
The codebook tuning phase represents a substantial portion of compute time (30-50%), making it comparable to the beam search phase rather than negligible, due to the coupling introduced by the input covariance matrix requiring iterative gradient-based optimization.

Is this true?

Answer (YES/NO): NO